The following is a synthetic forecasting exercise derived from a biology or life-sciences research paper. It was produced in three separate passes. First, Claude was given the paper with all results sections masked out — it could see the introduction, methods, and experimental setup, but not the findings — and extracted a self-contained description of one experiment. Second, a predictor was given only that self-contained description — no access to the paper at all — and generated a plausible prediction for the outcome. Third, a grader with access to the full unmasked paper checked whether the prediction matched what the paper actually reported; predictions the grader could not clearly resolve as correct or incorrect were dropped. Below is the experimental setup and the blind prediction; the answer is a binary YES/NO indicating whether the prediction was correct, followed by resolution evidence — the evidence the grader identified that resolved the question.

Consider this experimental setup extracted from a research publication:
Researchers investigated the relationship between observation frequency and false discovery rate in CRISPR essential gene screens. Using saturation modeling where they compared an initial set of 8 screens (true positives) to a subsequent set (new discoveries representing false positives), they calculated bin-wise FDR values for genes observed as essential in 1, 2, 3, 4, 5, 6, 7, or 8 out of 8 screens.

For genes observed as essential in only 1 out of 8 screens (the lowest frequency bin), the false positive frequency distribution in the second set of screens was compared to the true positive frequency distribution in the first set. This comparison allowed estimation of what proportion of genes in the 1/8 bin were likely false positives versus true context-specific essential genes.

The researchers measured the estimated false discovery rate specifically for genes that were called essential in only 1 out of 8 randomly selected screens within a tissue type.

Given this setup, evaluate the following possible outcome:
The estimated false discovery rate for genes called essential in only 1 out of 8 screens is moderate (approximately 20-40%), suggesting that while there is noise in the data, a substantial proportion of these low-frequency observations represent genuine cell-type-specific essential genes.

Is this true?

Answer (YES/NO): YES